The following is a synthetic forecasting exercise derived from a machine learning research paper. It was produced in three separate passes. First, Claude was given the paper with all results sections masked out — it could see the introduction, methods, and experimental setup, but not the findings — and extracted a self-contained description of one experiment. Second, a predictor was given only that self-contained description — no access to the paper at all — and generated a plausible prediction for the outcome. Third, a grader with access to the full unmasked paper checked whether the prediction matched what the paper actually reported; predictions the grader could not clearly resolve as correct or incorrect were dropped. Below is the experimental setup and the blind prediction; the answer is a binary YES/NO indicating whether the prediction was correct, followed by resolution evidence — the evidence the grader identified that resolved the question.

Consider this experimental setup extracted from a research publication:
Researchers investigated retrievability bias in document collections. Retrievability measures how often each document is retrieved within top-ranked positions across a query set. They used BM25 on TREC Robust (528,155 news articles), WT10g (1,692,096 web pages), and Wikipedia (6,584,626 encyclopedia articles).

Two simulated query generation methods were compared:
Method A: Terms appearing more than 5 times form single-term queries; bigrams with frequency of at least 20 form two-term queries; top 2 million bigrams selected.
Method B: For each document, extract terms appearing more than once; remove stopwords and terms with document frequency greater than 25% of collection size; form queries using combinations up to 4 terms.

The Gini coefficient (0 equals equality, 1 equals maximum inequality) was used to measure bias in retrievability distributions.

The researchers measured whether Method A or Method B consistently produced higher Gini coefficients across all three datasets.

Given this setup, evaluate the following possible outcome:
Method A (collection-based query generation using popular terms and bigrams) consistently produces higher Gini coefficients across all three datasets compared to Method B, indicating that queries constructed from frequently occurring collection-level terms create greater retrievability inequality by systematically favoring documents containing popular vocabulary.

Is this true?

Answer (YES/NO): NO